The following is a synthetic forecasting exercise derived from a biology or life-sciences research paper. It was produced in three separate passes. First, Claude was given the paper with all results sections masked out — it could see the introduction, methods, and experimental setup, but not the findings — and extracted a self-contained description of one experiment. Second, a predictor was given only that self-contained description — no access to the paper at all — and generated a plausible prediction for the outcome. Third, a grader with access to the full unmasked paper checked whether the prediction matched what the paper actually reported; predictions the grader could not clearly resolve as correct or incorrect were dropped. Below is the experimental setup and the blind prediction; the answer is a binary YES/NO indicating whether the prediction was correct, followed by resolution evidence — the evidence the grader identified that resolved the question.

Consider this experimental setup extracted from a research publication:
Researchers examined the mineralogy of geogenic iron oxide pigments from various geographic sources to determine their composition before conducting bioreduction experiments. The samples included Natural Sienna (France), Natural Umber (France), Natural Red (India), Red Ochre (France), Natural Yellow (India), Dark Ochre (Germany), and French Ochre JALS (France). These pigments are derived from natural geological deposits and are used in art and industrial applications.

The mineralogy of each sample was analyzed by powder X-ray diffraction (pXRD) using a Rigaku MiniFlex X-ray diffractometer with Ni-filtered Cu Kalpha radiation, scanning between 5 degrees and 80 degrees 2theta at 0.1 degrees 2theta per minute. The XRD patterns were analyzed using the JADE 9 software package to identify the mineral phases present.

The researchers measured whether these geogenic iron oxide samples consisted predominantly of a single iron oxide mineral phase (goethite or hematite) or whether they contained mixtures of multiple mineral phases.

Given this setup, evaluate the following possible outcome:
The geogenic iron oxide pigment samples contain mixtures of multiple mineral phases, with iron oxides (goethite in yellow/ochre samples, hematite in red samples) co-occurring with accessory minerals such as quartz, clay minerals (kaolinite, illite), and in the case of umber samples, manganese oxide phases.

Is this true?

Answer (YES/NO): NO